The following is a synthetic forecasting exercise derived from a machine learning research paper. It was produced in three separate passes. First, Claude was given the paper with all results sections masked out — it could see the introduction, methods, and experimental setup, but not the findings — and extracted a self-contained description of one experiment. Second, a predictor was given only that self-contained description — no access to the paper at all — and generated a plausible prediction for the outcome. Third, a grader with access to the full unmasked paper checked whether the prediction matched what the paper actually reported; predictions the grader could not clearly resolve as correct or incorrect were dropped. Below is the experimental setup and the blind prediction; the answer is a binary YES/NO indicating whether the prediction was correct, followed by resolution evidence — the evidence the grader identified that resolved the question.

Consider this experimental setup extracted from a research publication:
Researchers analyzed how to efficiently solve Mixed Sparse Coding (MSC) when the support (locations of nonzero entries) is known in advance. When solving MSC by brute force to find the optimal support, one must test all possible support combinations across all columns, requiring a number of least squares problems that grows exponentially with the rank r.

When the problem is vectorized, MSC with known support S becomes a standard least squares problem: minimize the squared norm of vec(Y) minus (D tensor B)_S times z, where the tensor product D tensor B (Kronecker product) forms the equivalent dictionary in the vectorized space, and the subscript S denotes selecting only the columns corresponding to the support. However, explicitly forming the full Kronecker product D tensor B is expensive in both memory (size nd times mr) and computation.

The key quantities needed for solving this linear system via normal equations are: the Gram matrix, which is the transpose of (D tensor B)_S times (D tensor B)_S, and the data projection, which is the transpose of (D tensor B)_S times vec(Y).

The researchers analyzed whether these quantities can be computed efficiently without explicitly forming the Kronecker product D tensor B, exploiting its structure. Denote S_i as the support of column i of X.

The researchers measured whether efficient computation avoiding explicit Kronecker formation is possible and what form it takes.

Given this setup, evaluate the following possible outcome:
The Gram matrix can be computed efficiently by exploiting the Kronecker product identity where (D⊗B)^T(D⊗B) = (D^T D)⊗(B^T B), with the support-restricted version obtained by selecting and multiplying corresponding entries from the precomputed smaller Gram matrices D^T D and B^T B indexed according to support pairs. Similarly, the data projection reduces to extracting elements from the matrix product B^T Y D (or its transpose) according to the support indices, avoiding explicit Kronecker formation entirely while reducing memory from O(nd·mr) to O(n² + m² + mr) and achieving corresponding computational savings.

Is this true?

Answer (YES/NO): YES